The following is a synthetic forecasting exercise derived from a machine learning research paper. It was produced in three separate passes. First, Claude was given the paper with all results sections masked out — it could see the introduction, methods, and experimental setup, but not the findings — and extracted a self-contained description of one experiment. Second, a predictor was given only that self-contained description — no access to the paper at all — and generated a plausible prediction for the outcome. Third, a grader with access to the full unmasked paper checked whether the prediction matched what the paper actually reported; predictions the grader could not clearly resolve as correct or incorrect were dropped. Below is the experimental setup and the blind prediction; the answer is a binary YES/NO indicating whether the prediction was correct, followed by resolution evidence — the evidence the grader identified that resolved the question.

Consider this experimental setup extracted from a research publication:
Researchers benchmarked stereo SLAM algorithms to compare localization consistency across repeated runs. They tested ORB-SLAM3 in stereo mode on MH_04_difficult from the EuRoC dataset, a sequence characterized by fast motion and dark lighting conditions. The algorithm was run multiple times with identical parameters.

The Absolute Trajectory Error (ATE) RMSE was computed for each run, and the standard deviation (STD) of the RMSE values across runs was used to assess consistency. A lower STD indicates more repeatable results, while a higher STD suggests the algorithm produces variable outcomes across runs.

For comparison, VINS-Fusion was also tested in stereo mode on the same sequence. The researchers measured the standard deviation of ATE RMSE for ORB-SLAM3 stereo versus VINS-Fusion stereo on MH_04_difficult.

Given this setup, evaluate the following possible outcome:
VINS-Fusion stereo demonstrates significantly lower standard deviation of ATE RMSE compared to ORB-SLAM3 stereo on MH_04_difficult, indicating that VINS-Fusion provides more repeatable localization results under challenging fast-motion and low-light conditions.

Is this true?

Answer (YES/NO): YES